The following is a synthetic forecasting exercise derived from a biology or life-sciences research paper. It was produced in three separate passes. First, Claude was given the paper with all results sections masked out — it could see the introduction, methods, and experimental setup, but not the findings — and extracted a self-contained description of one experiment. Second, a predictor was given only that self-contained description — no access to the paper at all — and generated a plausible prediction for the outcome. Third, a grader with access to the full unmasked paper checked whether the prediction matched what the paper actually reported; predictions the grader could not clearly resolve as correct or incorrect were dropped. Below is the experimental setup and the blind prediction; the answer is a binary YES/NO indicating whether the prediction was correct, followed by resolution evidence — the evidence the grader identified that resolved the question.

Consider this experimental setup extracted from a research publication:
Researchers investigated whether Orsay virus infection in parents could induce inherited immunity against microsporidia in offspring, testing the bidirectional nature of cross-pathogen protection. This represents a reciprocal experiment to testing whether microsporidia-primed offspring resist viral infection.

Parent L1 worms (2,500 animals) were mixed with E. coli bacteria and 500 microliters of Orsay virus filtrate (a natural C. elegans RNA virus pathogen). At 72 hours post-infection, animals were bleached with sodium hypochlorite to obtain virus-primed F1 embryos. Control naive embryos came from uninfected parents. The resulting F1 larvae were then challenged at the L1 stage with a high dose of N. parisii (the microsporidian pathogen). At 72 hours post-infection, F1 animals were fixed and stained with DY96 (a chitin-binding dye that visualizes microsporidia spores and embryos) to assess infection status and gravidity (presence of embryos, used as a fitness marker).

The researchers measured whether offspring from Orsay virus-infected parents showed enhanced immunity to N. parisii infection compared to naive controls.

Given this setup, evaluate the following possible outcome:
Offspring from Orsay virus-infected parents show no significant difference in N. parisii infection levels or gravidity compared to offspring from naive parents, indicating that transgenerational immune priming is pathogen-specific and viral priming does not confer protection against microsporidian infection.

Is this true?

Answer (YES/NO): NO